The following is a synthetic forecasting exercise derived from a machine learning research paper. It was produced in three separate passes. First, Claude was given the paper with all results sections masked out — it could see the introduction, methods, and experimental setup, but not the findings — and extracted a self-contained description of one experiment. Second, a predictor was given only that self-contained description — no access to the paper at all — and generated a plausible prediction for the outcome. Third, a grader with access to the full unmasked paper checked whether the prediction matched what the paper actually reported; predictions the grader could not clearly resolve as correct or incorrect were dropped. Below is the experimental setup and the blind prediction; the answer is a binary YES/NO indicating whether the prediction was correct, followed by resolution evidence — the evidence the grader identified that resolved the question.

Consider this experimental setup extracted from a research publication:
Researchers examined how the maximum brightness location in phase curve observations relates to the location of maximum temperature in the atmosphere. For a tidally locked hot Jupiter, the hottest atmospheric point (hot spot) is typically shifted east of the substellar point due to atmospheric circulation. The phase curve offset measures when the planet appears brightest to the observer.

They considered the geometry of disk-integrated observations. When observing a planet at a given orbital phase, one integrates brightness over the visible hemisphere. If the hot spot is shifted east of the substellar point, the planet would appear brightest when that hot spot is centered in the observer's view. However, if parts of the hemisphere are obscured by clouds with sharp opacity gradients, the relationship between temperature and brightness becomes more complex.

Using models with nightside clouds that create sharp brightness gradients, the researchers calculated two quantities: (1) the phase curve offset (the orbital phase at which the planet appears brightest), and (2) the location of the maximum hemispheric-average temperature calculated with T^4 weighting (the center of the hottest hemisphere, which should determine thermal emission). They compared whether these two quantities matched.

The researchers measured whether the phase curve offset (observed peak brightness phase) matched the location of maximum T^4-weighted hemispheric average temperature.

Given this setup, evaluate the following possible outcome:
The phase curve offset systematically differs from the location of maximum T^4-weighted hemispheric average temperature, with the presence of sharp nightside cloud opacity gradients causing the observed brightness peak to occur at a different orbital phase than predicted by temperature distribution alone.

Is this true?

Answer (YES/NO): YES